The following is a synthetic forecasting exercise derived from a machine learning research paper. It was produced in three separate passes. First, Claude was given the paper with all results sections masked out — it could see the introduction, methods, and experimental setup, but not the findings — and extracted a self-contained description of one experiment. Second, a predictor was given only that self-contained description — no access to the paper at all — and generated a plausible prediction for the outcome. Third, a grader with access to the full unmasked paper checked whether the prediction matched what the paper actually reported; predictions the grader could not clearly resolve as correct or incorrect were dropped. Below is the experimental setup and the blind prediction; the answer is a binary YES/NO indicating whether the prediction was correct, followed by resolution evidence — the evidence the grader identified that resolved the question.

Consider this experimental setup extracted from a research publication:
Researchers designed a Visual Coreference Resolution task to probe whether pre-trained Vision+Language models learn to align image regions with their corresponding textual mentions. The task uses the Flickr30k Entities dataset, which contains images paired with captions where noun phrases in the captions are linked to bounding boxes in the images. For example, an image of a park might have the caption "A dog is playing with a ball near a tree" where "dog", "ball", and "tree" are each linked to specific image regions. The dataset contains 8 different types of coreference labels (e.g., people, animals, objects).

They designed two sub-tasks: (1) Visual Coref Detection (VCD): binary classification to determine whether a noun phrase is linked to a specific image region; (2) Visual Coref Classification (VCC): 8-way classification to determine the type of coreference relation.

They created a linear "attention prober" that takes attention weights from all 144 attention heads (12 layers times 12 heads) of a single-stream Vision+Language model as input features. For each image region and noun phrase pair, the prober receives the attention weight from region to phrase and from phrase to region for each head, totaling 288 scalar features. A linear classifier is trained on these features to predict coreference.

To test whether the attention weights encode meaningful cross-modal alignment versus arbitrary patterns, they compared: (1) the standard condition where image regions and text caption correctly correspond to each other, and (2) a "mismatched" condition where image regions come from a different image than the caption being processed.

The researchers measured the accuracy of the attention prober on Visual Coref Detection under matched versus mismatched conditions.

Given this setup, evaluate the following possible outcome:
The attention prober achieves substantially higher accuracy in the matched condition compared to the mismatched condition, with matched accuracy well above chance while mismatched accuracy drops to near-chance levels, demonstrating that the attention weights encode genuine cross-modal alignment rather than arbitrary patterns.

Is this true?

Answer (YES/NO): NO